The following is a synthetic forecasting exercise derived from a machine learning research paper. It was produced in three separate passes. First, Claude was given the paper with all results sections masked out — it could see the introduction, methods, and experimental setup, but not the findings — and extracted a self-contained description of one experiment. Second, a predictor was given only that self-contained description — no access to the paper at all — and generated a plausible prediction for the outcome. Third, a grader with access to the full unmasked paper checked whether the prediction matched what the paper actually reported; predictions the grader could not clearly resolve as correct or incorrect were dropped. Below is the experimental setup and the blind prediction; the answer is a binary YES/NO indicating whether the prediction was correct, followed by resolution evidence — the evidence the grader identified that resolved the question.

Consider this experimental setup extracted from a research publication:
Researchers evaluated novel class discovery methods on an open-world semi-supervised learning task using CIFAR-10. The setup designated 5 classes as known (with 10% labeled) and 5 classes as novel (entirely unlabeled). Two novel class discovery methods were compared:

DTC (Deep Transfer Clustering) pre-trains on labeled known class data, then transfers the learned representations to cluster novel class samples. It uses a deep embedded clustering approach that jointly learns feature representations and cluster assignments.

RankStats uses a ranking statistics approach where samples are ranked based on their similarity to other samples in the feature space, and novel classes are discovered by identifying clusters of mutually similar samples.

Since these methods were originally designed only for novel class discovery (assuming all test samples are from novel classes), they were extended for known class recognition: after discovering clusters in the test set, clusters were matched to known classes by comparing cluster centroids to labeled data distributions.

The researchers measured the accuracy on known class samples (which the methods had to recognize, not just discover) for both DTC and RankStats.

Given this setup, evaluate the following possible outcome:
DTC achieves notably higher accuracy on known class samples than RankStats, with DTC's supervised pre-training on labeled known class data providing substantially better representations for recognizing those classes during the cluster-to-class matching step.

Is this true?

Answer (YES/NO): NO